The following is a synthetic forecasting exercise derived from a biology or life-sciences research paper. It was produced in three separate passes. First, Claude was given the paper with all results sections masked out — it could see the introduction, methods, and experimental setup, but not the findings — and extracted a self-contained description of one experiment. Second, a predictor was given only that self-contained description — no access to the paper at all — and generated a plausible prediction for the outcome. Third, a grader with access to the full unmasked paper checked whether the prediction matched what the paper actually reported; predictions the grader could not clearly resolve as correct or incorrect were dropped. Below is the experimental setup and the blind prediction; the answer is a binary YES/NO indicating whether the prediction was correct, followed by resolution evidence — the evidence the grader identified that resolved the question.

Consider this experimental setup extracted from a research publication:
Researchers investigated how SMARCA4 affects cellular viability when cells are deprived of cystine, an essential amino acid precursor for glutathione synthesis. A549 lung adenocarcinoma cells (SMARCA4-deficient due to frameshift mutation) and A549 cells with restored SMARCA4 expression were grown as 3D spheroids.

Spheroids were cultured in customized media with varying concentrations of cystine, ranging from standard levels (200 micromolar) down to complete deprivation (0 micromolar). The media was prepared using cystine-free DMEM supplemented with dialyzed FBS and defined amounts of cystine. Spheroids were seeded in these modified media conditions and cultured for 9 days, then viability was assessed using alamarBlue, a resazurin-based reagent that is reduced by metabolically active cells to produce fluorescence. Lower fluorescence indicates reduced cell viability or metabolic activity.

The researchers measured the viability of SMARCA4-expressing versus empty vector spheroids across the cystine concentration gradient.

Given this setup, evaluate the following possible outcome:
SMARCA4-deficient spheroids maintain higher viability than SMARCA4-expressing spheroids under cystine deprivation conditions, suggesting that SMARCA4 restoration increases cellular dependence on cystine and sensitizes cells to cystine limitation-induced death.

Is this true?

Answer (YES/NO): YES